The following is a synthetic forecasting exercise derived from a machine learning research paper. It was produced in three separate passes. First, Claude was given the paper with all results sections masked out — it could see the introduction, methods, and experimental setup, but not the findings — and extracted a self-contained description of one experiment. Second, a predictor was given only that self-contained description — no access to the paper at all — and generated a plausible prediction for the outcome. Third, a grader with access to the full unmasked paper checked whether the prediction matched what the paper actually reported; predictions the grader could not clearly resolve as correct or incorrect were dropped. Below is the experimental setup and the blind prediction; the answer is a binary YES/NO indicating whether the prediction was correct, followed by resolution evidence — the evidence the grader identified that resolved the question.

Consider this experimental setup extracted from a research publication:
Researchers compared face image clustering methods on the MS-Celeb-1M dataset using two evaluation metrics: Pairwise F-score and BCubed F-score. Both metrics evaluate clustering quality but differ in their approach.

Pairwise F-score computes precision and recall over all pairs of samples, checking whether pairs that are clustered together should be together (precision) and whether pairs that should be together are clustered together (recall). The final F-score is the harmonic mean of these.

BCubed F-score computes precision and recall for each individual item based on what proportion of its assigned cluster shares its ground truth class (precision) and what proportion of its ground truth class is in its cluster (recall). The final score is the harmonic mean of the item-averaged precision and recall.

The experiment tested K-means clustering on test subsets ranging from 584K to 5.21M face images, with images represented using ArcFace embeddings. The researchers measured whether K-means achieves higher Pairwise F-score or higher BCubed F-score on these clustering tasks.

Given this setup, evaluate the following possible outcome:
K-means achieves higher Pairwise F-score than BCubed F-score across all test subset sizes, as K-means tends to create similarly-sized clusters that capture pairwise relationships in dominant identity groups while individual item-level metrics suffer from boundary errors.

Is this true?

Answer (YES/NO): NO